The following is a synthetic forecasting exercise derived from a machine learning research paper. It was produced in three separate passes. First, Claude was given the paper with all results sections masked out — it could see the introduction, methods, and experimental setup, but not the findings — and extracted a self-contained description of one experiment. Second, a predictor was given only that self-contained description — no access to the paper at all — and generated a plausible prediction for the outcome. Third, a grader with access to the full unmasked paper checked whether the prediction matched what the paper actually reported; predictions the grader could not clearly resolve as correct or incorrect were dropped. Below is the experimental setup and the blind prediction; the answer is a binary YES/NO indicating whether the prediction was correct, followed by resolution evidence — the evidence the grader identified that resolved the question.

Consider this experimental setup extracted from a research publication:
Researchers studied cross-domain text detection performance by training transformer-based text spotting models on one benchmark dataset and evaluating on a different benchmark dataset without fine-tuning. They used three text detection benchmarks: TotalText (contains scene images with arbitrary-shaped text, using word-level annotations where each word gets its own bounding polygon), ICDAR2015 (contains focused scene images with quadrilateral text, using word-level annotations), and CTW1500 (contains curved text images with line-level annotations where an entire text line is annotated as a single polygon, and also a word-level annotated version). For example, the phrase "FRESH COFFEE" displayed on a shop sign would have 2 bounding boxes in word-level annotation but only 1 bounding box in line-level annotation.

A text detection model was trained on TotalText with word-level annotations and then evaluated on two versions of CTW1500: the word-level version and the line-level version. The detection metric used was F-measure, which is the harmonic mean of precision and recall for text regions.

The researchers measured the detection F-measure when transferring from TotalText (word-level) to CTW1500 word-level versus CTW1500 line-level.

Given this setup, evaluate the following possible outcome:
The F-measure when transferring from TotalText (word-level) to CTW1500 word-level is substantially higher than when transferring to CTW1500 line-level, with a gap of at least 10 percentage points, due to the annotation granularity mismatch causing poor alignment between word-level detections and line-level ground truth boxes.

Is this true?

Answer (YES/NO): YES